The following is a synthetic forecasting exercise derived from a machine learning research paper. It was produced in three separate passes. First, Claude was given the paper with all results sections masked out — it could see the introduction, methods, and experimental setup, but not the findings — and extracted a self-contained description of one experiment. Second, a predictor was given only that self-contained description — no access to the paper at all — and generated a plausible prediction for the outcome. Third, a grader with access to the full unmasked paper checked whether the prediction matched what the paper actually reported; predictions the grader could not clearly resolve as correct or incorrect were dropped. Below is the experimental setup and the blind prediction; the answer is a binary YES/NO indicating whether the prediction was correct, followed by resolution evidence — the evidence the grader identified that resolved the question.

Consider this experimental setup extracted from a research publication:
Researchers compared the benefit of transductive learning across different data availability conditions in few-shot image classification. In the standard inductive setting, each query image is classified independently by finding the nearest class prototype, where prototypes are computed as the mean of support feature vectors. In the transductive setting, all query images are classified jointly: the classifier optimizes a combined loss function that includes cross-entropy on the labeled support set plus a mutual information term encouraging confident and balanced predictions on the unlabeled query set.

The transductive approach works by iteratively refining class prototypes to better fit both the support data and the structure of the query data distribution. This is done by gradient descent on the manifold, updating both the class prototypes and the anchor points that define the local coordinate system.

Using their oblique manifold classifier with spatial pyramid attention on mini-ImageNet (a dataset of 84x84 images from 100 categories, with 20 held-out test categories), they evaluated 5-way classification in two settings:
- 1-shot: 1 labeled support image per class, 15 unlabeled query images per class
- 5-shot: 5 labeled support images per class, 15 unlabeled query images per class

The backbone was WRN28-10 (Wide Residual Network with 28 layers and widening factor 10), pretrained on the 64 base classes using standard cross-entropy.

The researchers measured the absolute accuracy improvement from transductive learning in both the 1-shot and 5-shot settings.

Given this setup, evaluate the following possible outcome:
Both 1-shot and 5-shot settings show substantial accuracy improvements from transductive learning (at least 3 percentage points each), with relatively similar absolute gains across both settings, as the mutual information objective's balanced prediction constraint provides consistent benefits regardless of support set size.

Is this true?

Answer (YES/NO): NO